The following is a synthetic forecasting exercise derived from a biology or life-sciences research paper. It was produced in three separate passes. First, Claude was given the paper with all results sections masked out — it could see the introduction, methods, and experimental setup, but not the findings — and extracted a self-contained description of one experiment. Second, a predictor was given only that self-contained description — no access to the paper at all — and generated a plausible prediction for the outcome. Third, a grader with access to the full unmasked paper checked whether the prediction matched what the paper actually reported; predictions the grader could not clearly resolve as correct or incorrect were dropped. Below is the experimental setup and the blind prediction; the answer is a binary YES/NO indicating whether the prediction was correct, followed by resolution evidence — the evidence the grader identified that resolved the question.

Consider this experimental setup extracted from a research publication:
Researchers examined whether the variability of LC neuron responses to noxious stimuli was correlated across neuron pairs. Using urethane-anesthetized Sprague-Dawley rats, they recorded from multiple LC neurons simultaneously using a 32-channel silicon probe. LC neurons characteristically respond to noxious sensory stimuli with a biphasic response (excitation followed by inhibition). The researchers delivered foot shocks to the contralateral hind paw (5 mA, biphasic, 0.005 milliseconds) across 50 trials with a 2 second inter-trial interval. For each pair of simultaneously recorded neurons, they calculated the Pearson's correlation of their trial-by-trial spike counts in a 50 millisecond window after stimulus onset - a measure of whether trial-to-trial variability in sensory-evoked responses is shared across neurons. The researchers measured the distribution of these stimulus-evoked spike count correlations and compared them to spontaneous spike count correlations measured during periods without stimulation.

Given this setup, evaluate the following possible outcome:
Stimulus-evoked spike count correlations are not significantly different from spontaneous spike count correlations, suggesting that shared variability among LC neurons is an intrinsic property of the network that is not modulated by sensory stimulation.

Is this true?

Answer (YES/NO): NO